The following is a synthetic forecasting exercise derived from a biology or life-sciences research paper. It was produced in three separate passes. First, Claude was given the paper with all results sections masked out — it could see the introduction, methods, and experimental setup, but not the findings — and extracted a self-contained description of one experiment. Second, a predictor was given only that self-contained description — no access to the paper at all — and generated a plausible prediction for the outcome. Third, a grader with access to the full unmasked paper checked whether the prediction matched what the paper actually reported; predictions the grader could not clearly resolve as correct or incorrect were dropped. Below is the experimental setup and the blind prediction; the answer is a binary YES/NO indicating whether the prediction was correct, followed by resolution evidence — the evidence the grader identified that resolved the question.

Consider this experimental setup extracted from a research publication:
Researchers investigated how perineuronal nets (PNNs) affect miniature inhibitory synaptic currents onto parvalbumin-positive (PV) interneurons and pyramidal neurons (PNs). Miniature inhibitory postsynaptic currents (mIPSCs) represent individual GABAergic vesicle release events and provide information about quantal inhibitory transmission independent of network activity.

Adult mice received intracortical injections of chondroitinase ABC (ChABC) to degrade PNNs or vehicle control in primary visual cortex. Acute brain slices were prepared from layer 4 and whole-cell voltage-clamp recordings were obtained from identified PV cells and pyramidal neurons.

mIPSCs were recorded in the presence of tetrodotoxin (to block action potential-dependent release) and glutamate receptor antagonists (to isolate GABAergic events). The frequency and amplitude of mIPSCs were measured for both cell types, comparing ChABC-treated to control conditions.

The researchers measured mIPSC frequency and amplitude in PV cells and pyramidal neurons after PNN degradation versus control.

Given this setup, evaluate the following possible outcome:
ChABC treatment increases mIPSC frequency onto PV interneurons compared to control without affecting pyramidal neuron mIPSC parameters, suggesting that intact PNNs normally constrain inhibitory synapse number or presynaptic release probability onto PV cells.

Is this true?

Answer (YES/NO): NO